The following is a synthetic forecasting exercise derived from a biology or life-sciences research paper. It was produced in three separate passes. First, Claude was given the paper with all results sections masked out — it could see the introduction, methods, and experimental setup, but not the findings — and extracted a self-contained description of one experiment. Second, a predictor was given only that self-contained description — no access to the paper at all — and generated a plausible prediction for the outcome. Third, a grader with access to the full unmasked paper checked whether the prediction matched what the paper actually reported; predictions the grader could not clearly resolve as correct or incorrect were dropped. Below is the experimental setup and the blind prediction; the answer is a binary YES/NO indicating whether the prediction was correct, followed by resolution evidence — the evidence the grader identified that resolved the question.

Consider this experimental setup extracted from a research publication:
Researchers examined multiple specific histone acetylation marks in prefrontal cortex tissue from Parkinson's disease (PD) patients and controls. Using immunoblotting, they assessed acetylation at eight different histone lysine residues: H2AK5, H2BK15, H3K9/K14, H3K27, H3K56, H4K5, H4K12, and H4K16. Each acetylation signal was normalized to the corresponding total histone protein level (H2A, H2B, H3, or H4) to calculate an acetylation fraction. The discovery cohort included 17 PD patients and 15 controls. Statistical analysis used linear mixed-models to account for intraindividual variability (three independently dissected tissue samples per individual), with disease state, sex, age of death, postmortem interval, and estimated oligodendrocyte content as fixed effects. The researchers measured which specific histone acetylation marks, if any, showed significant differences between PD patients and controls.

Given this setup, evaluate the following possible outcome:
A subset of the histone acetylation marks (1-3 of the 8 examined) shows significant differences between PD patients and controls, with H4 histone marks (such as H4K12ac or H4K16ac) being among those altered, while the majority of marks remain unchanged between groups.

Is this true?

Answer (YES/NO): NO